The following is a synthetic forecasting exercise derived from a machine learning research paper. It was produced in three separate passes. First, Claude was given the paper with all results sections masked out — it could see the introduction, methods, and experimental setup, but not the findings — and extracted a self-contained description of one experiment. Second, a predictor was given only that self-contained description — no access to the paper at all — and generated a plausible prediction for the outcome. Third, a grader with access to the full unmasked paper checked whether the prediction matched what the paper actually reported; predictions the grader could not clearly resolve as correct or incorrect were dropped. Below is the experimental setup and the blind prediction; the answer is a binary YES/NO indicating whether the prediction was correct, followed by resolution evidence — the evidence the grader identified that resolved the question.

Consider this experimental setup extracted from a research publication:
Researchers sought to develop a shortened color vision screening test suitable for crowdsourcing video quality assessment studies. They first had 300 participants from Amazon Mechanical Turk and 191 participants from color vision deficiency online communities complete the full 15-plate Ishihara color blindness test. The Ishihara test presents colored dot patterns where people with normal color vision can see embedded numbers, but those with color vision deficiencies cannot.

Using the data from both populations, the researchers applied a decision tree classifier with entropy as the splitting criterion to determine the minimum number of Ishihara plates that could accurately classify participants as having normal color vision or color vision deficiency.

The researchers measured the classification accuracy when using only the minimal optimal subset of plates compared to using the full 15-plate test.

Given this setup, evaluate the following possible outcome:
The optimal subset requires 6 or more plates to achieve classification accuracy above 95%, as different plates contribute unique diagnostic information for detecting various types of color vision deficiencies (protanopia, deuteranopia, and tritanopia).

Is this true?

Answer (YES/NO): NO